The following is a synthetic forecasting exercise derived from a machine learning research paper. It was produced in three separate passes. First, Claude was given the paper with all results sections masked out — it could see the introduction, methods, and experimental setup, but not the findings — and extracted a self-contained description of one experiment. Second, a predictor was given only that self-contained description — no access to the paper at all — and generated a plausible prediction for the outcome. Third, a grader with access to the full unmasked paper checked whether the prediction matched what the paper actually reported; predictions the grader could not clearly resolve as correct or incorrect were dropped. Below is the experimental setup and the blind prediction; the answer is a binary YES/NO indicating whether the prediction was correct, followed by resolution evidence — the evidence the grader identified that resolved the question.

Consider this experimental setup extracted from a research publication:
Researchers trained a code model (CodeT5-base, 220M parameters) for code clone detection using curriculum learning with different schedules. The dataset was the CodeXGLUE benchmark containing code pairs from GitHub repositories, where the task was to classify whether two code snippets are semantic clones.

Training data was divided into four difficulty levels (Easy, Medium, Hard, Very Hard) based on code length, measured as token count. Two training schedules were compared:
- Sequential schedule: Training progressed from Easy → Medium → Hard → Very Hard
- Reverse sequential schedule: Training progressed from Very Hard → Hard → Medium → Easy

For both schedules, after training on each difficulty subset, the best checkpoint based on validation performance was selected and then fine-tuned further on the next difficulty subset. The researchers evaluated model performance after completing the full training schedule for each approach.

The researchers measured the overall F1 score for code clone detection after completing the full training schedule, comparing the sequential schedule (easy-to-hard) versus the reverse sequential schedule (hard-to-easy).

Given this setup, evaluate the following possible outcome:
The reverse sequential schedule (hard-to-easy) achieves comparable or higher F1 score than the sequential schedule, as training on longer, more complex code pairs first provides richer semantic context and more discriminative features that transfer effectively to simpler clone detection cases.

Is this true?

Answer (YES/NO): NO